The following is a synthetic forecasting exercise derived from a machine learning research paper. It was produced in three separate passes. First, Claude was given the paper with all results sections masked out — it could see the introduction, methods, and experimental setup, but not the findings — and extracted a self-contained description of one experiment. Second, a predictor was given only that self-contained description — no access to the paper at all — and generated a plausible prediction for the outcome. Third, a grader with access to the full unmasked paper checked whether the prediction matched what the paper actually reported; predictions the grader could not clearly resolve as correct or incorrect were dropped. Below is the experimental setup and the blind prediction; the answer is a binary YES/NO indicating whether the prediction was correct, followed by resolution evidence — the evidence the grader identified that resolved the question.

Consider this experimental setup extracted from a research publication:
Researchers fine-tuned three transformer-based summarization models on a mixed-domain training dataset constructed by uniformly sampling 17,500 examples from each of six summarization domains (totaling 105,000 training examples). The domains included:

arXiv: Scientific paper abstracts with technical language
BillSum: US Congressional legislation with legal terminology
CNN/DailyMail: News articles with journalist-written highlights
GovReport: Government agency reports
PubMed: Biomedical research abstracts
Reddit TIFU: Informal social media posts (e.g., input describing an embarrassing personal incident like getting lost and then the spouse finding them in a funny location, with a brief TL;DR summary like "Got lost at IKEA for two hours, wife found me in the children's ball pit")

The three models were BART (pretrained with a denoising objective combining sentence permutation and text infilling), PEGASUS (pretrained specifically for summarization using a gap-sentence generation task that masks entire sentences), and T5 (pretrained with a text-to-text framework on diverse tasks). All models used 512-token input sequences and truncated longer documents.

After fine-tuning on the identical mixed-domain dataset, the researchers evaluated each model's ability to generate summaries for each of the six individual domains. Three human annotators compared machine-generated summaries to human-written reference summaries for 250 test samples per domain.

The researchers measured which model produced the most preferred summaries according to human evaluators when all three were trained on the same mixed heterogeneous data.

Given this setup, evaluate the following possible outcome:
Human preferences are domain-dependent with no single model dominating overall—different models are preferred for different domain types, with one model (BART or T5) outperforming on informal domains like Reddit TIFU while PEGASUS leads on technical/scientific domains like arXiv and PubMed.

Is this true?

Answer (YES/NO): NO